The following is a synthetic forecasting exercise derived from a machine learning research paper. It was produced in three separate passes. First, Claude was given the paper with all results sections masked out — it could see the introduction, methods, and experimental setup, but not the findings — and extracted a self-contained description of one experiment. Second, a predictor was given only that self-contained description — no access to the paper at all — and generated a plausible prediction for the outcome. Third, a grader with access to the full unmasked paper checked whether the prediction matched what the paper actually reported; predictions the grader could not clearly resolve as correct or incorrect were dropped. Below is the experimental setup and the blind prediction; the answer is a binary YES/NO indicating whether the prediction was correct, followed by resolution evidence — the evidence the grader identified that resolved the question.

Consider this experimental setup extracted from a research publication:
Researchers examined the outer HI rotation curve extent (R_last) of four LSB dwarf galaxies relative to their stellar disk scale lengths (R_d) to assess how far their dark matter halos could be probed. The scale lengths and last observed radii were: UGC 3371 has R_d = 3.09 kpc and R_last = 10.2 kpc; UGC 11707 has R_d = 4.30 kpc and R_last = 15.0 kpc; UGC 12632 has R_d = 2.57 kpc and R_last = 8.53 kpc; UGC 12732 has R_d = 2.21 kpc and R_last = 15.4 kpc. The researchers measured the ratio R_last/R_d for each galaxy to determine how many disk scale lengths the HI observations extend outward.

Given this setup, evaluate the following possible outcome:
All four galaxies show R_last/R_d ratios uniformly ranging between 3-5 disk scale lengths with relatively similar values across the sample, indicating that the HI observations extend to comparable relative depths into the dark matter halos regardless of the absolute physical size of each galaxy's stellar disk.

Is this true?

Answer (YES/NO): NO